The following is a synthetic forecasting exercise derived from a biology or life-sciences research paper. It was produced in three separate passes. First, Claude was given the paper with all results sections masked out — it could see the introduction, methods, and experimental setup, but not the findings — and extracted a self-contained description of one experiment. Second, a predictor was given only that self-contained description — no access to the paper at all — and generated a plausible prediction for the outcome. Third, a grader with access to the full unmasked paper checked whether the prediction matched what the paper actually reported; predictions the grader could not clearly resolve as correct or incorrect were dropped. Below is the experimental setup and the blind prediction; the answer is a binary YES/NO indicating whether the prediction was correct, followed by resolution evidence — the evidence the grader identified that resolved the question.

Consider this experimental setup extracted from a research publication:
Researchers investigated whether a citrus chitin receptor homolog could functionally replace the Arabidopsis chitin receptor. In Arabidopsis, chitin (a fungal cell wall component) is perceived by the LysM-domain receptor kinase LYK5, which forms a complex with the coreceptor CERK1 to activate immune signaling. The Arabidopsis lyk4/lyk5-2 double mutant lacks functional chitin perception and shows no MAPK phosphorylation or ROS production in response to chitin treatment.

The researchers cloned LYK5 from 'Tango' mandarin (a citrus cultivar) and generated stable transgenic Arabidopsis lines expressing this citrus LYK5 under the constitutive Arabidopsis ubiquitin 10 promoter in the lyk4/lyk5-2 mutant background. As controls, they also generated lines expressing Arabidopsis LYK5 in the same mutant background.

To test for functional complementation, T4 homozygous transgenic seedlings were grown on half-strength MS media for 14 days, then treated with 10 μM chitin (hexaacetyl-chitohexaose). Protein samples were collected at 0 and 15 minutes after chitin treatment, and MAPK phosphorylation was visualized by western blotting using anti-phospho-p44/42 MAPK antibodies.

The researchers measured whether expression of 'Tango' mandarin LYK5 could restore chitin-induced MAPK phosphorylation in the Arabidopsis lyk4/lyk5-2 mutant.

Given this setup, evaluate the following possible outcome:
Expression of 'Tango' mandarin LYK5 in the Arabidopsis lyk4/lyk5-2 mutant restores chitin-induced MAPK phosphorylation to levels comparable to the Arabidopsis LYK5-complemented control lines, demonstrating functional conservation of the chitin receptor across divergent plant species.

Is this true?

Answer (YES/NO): YES